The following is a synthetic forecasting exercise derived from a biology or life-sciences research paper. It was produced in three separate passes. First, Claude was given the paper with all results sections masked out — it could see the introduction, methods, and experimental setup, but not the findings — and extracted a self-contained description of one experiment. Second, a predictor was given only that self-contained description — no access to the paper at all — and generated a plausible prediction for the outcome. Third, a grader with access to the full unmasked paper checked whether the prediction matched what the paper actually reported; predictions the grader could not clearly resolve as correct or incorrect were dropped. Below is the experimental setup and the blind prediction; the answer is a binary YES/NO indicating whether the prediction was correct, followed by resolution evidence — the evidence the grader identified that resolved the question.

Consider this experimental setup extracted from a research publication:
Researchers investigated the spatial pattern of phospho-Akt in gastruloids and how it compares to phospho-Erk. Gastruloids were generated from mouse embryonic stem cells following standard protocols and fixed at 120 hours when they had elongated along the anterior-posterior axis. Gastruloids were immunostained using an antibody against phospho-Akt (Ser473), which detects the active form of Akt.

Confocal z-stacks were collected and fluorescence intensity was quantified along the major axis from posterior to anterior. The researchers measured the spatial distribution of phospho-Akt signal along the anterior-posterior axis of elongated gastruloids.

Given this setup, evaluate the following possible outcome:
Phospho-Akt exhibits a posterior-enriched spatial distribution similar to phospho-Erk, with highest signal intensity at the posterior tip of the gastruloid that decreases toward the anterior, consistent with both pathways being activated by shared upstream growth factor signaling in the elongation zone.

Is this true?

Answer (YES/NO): NO